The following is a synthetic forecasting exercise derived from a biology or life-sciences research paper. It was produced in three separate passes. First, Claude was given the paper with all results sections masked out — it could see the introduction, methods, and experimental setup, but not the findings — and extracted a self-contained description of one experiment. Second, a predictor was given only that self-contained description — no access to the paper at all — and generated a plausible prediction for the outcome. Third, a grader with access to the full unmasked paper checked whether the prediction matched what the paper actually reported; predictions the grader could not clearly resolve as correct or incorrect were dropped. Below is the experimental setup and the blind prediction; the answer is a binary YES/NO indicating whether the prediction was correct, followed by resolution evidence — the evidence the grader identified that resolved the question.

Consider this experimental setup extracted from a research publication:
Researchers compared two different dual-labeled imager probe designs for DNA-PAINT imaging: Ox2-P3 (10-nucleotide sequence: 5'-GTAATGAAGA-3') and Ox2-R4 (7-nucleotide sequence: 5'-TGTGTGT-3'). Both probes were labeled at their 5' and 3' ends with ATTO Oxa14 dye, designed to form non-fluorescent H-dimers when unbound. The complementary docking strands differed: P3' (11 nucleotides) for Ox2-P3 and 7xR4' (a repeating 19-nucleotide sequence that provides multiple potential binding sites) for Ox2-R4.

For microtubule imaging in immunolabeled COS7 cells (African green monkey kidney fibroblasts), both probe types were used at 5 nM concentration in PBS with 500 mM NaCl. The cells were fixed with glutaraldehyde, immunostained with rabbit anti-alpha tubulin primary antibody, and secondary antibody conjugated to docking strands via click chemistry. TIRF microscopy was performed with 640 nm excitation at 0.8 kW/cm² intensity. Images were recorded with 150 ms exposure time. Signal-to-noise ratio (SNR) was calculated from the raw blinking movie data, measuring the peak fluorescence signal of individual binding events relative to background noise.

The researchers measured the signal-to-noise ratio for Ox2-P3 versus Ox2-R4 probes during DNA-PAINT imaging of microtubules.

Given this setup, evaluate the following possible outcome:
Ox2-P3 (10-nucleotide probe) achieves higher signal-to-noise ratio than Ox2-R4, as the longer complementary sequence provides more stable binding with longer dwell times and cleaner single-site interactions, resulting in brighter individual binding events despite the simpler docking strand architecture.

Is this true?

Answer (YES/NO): NO